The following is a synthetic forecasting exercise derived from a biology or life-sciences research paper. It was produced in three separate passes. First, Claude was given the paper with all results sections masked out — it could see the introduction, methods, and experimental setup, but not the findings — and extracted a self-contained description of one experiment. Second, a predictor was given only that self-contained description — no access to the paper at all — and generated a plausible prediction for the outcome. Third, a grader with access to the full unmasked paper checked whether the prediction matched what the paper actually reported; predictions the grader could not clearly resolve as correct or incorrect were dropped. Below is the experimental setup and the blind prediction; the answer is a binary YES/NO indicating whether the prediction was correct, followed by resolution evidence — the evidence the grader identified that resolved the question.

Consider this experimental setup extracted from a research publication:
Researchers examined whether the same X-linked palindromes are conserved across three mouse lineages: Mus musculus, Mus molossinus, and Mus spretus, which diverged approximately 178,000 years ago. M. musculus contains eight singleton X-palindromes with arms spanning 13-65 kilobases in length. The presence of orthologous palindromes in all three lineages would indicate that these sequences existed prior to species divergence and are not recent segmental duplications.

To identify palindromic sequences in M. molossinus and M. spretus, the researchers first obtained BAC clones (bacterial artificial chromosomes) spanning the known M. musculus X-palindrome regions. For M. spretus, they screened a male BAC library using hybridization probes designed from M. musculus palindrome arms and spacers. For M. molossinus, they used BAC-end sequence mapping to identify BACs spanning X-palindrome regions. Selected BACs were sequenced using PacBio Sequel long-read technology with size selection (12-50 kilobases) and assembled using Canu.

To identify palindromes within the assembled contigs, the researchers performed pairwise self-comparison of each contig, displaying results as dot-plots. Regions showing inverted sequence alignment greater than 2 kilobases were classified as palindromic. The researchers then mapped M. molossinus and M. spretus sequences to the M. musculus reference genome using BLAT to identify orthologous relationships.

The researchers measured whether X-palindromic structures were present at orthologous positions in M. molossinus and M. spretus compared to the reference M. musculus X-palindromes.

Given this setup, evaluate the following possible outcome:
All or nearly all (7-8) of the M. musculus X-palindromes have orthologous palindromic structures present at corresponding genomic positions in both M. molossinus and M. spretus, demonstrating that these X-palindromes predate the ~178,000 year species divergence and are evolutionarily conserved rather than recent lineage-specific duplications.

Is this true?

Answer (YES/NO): NO